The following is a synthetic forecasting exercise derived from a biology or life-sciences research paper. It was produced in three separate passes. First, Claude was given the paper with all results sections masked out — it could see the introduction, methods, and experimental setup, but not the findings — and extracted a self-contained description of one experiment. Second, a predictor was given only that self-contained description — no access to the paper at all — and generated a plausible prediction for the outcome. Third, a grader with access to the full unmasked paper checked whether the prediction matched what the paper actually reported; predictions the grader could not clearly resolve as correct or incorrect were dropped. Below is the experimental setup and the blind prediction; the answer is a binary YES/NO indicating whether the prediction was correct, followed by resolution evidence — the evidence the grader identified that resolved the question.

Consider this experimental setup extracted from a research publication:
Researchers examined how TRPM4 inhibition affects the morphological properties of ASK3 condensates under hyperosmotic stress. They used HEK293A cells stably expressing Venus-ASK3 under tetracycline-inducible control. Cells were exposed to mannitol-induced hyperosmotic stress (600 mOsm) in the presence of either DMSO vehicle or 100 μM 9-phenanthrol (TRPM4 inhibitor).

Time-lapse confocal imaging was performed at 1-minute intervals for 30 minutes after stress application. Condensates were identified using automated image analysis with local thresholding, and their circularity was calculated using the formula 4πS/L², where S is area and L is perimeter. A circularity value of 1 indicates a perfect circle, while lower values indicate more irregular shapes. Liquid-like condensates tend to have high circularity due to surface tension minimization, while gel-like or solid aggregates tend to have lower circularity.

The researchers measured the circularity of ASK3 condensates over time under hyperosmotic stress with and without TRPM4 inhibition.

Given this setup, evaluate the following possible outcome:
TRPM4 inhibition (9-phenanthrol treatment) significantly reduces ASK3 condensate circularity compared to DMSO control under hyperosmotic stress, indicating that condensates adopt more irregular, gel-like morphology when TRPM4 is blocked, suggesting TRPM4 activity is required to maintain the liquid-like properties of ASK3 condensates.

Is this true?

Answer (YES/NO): YES